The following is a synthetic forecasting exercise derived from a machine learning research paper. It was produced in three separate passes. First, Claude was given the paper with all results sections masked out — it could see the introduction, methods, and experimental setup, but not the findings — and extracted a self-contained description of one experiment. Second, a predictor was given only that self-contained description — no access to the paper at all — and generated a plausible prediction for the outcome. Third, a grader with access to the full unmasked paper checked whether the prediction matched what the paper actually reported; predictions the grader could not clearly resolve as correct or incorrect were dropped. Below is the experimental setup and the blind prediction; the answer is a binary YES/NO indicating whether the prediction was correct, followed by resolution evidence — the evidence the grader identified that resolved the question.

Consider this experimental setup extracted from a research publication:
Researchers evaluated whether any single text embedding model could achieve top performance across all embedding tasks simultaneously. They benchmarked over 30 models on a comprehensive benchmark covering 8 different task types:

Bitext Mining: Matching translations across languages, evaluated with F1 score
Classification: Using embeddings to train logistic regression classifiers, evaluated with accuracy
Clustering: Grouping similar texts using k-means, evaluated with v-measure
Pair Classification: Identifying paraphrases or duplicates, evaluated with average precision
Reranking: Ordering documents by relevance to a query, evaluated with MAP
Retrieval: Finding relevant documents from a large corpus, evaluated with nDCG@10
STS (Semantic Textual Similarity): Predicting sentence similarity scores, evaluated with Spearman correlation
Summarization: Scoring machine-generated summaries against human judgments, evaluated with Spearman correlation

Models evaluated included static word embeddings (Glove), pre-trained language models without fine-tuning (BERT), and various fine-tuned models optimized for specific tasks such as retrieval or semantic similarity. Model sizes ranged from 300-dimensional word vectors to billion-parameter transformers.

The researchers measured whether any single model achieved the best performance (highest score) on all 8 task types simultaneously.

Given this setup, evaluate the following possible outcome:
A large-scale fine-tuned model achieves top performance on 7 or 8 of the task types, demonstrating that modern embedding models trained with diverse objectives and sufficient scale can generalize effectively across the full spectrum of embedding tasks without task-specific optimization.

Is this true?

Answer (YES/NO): NO